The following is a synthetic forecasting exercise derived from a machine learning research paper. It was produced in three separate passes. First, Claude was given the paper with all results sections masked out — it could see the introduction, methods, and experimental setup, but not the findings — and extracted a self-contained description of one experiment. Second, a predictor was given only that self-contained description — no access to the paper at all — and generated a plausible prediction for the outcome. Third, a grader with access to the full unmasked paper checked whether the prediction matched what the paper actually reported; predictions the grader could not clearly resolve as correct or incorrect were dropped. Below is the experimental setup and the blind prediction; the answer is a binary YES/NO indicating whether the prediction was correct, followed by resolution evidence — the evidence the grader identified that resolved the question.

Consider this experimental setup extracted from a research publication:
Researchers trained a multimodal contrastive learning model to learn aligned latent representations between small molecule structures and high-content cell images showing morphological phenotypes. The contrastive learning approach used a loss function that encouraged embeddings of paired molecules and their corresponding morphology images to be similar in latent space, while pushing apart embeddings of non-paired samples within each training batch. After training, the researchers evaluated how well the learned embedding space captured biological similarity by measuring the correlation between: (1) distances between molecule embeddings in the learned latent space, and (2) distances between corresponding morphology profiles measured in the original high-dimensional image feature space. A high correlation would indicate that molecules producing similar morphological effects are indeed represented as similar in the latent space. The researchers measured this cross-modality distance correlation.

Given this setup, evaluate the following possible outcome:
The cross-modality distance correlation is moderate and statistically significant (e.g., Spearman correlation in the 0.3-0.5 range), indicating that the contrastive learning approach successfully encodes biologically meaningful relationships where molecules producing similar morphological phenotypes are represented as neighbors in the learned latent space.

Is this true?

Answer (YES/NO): YES